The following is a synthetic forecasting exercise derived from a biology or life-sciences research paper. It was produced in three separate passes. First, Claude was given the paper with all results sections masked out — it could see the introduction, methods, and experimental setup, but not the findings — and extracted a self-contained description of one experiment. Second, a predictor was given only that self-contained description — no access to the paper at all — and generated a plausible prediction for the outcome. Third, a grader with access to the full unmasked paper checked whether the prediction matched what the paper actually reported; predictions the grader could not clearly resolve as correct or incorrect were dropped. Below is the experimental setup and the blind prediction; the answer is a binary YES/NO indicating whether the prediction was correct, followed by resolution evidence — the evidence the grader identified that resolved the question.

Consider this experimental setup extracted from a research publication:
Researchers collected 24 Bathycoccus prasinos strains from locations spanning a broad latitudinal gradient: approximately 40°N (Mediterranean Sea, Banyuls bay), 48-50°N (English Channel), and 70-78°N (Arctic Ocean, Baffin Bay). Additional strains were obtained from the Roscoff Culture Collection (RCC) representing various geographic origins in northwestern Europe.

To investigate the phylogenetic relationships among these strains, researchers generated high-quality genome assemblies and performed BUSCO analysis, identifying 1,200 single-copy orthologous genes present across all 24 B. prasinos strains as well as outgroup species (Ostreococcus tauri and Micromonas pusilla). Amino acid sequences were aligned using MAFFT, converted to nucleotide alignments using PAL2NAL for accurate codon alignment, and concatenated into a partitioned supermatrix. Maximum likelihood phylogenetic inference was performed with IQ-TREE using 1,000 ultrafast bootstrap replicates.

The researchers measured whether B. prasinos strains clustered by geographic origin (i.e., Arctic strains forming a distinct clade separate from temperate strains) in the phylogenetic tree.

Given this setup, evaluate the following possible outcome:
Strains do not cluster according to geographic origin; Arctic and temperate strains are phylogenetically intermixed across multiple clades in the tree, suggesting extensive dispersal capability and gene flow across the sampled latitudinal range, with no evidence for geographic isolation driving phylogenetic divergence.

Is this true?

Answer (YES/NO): NO